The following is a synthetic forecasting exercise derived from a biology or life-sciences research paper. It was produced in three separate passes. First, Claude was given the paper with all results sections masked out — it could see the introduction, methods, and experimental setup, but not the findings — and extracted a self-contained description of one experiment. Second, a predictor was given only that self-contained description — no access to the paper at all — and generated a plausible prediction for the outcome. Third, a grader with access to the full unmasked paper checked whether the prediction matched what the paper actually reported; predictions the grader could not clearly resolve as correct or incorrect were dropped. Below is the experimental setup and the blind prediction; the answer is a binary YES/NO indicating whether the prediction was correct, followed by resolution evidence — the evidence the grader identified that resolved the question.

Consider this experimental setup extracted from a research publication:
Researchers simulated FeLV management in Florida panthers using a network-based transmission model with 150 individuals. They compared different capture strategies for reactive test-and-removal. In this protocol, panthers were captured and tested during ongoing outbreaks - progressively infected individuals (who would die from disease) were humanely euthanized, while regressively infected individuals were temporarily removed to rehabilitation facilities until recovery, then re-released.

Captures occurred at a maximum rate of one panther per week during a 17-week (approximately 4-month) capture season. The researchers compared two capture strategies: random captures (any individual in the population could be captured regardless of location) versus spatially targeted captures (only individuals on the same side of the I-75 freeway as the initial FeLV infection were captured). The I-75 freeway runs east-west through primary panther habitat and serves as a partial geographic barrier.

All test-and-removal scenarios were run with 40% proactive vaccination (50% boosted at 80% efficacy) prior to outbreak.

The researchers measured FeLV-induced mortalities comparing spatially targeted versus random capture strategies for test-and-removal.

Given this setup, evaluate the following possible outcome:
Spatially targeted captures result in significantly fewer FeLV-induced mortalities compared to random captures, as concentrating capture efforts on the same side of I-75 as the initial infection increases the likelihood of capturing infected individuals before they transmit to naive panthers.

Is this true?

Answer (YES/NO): NO